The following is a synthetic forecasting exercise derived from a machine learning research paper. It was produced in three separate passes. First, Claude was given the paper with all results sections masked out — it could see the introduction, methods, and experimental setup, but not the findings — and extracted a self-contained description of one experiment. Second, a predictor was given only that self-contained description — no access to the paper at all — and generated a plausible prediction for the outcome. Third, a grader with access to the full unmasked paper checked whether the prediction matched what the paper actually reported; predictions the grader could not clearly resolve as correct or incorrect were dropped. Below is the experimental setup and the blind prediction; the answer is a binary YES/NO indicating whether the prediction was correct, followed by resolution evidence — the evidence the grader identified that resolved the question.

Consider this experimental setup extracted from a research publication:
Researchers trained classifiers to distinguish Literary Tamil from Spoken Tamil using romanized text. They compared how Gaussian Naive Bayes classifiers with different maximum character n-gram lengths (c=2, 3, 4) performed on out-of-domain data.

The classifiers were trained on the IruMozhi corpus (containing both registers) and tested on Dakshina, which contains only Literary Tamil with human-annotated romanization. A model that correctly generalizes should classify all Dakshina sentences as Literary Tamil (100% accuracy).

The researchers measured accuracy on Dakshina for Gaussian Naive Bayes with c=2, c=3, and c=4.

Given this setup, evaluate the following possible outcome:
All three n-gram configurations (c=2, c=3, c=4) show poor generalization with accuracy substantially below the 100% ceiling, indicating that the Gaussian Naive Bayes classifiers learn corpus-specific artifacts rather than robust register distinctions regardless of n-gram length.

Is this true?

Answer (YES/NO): YES